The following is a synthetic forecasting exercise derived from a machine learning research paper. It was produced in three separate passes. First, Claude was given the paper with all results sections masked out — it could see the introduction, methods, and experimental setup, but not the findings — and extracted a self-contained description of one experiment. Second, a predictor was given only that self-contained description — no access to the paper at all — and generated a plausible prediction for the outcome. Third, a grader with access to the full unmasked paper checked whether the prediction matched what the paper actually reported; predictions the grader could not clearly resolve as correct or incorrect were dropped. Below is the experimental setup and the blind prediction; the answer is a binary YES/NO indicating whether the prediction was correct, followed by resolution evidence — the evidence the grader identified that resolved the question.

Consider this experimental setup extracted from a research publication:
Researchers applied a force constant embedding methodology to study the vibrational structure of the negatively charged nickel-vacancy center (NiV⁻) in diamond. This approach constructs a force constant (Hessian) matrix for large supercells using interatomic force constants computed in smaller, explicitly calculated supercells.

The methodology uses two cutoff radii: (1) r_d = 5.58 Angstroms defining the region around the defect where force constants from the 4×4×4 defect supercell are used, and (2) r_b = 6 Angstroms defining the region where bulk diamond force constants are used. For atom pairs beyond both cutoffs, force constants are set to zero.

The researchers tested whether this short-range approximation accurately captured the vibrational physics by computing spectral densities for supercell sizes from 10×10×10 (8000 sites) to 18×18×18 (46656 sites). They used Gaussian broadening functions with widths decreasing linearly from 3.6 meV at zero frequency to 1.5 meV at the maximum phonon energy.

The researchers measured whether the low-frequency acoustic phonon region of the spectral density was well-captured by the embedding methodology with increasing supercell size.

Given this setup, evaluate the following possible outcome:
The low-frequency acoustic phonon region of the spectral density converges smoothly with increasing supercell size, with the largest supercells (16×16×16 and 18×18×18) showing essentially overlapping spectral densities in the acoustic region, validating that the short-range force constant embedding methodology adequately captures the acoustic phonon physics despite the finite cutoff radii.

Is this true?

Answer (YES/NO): NO